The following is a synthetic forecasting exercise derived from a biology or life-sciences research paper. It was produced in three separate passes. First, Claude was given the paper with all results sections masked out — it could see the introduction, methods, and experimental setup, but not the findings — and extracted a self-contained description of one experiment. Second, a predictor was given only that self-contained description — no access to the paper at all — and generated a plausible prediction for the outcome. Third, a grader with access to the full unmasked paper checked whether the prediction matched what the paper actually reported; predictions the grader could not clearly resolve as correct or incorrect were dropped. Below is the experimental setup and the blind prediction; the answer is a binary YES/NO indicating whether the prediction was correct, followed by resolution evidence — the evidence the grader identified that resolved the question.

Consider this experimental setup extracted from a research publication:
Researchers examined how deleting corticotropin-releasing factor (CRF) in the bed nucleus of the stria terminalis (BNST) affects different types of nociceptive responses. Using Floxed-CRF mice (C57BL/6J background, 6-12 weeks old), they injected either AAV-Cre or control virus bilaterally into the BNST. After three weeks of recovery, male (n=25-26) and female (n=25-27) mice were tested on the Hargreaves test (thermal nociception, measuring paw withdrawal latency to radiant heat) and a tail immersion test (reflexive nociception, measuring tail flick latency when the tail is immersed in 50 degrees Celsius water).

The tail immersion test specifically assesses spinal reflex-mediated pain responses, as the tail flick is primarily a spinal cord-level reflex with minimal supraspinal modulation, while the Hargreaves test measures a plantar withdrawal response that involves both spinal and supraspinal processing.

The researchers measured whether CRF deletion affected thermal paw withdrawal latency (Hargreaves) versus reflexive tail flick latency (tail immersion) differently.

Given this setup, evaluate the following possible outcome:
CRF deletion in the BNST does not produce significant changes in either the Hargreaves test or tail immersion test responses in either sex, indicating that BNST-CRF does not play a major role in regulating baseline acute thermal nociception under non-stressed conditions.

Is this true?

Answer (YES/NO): NO